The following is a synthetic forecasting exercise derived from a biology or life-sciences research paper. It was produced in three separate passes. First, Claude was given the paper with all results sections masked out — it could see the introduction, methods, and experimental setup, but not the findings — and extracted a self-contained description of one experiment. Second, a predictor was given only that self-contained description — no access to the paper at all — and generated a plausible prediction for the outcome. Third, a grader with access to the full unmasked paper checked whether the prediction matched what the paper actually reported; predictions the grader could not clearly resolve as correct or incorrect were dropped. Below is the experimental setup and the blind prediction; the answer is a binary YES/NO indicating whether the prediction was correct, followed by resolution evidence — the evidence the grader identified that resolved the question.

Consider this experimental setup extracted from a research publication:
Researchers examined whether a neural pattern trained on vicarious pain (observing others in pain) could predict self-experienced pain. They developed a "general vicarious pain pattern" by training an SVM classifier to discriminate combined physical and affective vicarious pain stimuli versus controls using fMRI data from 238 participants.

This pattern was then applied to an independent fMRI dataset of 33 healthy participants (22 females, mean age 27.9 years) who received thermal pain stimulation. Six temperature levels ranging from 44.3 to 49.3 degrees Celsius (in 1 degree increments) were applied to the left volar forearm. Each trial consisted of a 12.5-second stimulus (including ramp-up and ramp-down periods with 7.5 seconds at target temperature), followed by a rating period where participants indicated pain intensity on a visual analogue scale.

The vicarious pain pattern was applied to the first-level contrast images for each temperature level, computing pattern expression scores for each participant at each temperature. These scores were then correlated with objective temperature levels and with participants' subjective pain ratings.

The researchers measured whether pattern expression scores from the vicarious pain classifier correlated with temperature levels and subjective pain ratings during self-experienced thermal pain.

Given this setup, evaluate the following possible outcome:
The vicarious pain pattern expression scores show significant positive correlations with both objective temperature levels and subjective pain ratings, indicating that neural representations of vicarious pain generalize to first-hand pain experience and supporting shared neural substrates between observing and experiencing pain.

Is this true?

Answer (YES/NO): YES